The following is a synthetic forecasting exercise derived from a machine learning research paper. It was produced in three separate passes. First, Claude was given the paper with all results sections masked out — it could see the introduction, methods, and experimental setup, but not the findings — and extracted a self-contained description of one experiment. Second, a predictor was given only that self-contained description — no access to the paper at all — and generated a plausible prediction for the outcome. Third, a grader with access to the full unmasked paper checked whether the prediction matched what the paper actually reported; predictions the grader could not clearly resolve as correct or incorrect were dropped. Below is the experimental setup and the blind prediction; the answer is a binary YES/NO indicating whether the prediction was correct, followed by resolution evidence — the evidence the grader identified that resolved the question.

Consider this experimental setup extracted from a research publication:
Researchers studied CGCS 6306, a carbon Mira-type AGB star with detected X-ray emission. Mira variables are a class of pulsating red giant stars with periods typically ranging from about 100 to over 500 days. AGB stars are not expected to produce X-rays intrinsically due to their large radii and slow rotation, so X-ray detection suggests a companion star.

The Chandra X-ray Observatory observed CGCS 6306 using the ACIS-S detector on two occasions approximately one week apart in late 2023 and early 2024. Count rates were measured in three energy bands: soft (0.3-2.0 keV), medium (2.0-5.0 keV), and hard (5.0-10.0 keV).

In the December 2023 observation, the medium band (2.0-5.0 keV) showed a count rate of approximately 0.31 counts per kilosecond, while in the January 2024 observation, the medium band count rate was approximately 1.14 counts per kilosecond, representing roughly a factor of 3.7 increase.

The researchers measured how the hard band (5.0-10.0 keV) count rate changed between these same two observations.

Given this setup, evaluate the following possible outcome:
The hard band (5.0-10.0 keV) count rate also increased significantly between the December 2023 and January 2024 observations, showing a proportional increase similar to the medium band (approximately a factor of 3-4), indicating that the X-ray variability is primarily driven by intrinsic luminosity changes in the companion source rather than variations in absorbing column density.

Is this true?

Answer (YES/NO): NO